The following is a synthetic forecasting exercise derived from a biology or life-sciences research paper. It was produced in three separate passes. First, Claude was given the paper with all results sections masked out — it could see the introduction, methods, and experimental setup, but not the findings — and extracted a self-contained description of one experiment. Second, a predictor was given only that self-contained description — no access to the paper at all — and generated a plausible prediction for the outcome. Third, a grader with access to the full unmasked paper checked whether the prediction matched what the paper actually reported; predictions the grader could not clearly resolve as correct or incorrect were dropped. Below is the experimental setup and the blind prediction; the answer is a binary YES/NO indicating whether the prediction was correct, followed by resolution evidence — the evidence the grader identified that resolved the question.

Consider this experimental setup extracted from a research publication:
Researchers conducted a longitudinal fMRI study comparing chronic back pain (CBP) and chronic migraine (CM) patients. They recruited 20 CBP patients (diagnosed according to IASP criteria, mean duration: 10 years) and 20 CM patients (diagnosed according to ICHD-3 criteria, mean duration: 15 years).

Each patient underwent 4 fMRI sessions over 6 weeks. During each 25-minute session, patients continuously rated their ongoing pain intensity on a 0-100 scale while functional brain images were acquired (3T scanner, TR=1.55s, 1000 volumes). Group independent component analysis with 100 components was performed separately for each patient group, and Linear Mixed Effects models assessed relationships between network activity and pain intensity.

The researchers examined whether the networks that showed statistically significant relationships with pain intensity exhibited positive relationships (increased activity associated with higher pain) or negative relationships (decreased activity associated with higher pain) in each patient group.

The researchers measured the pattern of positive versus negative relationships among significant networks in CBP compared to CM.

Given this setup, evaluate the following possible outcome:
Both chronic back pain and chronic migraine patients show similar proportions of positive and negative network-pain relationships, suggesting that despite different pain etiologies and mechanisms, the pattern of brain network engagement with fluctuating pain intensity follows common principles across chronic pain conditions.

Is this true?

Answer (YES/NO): NO